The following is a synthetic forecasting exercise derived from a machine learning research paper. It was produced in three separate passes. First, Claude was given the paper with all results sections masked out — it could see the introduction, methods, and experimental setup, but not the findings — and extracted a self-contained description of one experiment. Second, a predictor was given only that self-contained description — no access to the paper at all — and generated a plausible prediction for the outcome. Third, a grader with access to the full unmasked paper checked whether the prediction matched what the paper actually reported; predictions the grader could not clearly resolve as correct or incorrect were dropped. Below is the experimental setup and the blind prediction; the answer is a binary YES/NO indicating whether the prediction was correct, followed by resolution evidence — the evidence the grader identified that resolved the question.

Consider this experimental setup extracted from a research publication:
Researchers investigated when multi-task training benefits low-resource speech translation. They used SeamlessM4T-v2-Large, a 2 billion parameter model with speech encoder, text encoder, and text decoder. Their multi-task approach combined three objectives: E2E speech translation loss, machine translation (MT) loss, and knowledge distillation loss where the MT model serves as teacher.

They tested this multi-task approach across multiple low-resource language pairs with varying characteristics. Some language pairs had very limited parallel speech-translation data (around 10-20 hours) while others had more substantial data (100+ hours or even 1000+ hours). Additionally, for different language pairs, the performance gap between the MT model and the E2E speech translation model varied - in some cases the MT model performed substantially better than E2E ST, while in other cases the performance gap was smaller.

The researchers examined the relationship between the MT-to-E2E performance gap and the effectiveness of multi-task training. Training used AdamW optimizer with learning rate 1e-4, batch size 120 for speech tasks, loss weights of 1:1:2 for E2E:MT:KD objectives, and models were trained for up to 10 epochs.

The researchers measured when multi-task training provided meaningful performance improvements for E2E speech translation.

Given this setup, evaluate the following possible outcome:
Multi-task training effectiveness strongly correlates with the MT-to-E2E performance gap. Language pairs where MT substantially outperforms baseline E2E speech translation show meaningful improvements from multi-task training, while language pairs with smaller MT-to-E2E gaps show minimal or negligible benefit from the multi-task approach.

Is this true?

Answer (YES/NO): NO